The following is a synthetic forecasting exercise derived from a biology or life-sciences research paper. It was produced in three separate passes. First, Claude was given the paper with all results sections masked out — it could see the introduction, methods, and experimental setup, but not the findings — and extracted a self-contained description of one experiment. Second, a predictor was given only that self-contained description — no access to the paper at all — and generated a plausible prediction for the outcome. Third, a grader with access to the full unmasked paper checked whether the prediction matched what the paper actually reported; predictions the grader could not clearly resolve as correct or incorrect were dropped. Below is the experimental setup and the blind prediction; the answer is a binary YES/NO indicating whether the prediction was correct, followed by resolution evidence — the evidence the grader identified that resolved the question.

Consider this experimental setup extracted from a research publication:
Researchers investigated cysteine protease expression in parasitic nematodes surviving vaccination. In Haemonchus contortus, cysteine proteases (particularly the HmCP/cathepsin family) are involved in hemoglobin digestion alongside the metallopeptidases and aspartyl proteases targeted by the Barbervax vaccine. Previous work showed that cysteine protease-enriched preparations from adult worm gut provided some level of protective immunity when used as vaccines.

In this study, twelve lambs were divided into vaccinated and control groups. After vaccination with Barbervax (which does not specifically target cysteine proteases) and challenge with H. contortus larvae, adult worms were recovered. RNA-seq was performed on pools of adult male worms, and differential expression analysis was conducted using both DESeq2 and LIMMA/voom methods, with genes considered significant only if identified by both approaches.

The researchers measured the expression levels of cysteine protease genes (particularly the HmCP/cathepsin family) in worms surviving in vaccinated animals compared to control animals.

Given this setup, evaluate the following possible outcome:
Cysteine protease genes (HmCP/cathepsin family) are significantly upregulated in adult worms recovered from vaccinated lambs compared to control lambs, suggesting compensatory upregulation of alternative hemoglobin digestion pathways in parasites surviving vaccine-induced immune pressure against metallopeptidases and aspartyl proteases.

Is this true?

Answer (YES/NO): YES